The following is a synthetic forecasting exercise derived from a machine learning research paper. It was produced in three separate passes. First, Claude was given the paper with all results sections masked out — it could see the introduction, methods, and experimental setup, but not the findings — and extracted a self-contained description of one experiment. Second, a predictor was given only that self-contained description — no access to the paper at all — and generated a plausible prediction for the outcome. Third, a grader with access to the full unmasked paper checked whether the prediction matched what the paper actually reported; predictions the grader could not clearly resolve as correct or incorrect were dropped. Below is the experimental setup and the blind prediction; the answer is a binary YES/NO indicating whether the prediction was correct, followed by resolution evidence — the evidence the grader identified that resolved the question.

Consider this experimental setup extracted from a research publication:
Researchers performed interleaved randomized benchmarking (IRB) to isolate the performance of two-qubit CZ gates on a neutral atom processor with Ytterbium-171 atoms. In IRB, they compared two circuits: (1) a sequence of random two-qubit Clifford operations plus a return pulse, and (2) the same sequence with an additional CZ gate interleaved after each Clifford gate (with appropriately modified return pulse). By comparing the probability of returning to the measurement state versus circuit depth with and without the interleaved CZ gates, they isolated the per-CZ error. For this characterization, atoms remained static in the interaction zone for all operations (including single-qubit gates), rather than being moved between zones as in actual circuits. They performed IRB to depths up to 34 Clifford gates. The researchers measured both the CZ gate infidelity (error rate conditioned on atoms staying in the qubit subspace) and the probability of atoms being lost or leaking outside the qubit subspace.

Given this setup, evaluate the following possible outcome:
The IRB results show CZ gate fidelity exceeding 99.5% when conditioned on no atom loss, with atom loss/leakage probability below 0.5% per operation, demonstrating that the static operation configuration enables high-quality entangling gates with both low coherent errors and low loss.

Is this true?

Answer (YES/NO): NO